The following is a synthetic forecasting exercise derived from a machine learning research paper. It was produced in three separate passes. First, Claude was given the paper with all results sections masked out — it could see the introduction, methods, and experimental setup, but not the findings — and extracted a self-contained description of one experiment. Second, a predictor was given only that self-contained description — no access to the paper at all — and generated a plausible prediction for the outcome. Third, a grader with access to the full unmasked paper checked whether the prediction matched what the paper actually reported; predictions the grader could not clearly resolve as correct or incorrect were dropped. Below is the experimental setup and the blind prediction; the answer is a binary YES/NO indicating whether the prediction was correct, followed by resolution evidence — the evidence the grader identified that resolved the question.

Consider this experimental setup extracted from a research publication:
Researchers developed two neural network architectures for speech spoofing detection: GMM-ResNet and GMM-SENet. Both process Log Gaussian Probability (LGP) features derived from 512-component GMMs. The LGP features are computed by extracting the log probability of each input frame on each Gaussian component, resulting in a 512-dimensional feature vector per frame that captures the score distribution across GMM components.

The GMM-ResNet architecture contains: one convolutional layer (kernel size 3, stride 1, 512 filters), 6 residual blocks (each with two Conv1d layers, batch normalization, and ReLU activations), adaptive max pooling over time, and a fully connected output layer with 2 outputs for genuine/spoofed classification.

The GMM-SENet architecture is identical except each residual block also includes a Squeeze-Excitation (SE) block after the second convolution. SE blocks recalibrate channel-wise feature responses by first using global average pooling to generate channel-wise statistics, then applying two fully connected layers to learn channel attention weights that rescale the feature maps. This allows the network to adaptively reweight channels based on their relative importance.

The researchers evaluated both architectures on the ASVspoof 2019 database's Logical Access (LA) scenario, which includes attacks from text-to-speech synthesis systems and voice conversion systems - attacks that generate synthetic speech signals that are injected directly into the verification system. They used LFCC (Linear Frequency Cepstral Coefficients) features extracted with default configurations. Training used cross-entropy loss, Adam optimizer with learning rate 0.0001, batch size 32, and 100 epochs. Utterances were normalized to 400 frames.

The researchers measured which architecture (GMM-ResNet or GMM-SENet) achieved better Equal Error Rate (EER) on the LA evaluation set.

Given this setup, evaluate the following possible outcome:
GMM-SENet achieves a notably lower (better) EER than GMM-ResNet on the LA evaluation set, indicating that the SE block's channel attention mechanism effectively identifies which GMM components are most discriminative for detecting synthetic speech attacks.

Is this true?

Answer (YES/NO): NO